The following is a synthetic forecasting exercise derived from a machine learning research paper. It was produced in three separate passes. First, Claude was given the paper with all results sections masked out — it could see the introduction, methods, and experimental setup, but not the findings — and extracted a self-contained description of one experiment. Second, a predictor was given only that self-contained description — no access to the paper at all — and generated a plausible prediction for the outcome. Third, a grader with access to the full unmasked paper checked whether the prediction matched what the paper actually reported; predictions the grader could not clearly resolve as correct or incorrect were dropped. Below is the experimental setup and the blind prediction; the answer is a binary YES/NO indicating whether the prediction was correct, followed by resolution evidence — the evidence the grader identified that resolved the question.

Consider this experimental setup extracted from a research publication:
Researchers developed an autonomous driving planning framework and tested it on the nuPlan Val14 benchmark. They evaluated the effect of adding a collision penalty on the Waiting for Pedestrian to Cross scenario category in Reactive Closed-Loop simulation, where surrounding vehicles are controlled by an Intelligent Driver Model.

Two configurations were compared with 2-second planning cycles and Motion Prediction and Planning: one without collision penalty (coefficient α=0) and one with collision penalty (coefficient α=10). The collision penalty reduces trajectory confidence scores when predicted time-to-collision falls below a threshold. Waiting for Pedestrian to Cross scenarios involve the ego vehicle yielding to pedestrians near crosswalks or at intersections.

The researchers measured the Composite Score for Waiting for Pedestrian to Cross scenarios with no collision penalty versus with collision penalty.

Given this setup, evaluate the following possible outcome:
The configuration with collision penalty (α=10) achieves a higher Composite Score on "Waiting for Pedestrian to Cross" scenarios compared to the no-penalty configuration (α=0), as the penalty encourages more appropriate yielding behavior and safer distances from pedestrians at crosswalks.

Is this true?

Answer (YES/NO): YES